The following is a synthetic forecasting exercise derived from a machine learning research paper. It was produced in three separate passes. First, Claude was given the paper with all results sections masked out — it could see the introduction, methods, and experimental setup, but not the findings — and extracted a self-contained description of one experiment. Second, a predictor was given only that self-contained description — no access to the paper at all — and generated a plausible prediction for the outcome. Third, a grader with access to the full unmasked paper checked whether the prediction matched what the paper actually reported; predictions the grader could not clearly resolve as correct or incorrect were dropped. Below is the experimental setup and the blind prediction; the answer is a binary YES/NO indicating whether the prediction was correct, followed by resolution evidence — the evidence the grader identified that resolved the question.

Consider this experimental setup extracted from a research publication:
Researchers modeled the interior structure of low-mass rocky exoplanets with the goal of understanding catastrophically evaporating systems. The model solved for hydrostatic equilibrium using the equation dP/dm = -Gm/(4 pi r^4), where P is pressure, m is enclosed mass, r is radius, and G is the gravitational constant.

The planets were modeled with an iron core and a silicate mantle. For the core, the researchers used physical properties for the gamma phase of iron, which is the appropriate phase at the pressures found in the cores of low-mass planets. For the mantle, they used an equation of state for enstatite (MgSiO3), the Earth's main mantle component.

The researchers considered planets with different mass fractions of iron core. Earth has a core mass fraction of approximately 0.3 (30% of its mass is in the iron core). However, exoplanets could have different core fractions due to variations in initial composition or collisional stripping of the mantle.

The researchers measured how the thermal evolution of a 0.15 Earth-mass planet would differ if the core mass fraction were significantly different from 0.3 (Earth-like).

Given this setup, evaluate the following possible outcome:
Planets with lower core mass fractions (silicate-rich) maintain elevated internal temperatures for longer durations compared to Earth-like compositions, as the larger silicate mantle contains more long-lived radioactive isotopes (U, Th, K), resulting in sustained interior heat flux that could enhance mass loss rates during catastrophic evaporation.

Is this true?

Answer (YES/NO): NO